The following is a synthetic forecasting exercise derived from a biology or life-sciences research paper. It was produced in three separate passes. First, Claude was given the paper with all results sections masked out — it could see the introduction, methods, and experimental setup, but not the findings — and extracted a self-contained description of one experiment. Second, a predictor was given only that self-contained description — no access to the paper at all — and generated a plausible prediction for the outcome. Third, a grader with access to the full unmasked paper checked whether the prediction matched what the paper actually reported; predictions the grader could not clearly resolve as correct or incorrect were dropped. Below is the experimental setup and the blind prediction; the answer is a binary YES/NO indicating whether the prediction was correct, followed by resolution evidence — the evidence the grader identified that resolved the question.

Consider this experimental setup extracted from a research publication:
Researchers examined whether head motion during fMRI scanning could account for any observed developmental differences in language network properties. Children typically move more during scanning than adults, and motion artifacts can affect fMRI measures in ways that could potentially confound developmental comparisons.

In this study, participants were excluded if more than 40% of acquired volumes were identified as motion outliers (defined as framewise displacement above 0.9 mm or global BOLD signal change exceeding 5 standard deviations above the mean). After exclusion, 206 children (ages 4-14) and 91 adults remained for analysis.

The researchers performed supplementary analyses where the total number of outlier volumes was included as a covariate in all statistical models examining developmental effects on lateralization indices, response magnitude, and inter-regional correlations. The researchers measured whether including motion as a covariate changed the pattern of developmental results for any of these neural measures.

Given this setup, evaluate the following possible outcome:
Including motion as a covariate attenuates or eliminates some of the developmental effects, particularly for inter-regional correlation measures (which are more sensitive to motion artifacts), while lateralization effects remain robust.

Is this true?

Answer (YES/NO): NO